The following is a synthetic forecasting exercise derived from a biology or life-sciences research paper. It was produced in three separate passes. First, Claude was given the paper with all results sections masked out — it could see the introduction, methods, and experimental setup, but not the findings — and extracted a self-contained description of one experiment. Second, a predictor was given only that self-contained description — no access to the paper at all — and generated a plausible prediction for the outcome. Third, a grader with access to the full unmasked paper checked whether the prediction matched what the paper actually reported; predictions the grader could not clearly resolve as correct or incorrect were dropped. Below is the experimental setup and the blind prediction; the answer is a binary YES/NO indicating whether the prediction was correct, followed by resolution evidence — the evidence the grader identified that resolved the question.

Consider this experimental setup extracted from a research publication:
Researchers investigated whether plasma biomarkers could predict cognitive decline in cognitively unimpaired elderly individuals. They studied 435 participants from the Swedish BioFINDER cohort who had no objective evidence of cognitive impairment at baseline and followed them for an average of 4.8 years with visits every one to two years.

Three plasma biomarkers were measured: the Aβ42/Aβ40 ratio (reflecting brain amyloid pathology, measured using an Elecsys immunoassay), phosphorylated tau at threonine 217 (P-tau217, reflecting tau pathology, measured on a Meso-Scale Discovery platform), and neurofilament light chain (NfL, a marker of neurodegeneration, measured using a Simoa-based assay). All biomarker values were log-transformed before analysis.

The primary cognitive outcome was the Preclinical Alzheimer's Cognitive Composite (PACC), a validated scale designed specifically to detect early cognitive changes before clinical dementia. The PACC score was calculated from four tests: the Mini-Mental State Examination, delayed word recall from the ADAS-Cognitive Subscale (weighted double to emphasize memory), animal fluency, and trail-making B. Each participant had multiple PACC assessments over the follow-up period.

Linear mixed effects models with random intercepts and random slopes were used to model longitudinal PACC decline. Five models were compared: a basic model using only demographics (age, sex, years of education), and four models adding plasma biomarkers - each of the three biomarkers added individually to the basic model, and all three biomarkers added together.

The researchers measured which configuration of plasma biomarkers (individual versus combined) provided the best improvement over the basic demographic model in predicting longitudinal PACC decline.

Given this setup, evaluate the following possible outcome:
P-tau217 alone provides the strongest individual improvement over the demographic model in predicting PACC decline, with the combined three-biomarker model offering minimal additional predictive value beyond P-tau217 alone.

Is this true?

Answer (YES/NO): NO